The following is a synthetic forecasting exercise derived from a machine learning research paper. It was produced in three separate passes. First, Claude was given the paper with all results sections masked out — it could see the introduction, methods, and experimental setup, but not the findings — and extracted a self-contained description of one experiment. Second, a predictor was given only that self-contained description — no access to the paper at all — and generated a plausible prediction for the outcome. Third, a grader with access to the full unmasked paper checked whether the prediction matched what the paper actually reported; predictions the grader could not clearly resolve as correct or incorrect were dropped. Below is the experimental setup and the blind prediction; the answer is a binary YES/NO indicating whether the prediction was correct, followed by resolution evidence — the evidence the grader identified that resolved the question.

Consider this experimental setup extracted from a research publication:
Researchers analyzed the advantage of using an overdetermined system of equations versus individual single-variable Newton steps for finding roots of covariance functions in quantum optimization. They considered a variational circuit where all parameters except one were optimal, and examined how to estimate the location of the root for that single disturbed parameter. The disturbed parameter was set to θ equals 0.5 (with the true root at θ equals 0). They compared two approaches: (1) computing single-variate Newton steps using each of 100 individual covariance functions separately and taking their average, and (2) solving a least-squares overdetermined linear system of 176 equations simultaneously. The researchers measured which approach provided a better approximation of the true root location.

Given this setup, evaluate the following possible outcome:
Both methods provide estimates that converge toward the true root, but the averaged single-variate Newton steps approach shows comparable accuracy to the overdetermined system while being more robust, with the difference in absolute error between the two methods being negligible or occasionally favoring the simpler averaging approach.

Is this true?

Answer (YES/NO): NO